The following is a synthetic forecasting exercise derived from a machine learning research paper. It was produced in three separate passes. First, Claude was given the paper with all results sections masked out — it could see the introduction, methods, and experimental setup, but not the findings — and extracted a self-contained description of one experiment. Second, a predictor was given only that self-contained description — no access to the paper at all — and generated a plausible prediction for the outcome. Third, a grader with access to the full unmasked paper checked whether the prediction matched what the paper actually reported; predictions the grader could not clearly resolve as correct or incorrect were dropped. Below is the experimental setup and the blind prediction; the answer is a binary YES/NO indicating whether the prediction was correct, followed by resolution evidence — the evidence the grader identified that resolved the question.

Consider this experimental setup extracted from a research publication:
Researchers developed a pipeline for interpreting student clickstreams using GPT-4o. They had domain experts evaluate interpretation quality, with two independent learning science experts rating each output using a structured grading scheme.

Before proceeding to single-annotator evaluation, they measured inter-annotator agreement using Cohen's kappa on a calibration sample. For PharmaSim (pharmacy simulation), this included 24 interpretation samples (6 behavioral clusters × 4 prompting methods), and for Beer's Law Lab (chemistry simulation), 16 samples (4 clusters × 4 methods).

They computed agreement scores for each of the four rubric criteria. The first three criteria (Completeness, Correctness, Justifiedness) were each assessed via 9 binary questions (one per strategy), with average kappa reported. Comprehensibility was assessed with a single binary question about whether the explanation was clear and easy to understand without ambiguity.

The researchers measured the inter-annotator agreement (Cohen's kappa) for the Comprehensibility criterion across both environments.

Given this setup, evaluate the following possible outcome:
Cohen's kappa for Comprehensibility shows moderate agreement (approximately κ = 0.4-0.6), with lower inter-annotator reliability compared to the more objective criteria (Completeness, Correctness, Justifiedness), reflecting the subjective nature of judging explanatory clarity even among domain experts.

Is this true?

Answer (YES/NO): NO